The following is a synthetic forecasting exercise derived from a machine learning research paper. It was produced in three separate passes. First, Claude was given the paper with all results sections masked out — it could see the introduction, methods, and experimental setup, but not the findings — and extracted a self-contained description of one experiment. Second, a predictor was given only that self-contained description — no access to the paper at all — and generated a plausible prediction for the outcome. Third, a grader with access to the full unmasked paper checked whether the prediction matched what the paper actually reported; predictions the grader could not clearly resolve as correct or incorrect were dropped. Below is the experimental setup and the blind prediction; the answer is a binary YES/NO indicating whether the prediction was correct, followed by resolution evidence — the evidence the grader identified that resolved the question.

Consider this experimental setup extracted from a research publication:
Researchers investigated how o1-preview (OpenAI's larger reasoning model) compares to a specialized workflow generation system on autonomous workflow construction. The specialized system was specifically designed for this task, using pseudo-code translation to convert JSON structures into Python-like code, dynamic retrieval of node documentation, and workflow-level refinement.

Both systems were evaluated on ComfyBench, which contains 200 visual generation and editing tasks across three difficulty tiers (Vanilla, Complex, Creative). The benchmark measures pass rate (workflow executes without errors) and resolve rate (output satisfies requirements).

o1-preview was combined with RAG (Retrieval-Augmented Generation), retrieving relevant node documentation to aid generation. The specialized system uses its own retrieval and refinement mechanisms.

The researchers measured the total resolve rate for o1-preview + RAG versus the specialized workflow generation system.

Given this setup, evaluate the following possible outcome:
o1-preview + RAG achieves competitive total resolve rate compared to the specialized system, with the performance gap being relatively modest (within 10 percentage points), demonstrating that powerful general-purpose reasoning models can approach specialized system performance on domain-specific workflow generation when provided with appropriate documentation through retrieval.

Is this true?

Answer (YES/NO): YES